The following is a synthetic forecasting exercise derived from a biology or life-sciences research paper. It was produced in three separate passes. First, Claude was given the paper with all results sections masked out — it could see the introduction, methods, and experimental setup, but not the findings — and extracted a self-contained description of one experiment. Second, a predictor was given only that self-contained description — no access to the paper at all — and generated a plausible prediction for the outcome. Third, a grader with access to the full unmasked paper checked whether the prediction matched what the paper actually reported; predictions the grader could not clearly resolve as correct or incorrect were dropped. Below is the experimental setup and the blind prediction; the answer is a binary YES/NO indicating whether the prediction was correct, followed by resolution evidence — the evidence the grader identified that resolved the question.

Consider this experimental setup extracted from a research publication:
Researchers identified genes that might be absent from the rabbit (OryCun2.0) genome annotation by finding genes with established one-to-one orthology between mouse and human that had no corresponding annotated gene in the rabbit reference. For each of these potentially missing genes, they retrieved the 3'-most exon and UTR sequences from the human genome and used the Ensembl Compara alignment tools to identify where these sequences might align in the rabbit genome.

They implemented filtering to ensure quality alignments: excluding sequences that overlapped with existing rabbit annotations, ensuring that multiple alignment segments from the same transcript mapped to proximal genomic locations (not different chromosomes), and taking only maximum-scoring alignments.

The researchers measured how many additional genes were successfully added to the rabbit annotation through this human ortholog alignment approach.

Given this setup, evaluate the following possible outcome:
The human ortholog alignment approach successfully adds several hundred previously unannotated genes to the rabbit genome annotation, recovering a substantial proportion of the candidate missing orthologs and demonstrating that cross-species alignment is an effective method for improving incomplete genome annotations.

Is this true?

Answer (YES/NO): NO